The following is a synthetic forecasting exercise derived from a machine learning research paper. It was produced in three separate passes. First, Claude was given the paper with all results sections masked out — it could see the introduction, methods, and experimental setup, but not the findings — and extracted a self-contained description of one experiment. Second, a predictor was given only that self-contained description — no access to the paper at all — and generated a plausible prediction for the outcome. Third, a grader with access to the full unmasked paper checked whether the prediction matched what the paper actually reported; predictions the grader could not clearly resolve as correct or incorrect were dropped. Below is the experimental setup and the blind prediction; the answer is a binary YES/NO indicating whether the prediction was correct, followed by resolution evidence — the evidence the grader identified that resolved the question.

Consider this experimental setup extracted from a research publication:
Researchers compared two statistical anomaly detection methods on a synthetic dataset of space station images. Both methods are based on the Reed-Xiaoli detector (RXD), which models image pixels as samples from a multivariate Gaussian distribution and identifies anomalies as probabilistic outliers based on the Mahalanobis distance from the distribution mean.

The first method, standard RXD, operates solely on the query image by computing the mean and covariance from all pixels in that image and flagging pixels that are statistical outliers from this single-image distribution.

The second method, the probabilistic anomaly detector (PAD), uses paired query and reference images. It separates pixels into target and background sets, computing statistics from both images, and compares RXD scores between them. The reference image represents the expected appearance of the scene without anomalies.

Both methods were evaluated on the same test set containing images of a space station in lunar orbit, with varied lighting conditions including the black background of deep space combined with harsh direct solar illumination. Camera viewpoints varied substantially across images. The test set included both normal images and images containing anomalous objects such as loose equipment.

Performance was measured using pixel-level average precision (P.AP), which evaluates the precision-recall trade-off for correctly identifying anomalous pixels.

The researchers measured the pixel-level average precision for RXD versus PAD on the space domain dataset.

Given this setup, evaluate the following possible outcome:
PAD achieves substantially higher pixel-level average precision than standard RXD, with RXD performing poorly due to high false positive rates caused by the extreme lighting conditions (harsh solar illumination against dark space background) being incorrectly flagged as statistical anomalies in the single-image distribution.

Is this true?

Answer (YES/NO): YES